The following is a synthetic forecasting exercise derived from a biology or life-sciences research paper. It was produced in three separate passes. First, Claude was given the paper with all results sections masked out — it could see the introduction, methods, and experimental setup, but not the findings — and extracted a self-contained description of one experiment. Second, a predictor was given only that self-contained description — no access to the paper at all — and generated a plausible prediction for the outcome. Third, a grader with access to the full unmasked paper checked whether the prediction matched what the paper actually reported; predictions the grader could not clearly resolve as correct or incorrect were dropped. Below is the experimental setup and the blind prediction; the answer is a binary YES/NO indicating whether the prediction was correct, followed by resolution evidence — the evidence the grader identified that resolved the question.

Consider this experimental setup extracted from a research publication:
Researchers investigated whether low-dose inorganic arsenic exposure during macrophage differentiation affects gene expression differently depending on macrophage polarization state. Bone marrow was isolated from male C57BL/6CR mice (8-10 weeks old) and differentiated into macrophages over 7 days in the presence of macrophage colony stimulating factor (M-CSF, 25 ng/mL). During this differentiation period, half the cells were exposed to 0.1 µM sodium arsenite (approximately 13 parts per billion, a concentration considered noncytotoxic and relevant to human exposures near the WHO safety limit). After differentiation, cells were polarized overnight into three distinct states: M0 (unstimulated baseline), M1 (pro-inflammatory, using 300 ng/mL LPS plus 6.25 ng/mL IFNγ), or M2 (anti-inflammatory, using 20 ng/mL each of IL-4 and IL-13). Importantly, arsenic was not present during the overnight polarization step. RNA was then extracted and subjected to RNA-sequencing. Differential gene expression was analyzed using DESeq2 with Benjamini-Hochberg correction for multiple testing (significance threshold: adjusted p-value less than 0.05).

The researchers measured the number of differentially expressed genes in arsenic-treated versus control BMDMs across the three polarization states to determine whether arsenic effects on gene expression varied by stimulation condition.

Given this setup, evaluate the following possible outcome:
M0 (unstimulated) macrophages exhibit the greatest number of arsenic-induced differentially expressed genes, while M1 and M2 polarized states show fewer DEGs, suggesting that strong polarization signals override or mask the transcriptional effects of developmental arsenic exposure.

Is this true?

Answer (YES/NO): NO